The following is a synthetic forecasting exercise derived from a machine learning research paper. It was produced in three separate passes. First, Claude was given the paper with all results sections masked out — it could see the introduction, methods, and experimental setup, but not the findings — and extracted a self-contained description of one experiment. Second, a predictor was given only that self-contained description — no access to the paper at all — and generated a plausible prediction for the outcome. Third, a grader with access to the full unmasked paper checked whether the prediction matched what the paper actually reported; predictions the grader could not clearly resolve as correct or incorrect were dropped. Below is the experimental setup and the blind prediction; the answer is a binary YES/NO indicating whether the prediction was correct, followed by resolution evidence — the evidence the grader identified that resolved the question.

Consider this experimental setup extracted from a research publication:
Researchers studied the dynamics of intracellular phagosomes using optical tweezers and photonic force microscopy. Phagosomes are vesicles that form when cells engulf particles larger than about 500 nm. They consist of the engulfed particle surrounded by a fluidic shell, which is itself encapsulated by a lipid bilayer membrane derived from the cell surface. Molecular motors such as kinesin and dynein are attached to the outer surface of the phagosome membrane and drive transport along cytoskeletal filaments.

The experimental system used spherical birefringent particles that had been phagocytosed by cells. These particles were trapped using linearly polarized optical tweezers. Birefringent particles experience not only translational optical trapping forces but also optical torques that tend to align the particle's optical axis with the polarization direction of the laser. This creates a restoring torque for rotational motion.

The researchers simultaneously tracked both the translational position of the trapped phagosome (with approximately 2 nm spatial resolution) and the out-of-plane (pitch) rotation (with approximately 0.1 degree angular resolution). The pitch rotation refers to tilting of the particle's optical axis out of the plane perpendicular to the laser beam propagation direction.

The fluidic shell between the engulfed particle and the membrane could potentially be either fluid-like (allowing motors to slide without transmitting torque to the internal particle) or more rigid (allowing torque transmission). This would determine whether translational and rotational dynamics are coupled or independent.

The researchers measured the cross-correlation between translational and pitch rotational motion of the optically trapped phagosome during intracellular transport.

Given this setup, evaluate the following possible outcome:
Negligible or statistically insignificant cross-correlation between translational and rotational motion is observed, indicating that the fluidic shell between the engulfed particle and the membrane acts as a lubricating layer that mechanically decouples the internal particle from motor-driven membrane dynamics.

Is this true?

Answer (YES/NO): NO